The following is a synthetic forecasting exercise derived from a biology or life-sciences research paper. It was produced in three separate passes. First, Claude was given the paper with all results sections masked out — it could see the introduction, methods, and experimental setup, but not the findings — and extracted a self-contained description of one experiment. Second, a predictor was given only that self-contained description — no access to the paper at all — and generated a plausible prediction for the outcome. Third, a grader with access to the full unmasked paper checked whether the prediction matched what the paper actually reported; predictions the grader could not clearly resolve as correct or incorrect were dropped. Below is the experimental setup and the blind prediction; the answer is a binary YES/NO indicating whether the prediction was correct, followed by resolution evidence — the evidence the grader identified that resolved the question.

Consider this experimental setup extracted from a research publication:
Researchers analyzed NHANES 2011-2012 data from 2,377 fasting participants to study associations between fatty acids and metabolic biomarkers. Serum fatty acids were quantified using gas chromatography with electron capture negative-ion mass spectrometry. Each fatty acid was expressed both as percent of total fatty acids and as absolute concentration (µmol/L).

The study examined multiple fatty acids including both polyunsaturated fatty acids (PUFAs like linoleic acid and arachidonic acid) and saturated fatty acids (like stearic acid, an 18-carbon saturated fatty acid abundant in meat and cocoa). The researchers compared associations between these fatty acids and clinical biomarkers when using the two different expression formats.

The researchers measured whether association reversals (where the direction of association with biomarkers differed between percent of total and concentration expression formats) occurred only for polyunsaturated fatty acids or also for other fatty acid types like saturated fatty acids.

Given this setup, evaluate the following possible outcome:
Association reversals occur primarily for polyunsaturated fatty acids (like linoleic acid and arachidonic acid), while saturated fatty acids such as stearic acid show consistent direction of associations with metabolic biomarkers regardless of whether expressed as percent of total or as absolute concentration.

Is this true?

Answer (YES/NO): NO